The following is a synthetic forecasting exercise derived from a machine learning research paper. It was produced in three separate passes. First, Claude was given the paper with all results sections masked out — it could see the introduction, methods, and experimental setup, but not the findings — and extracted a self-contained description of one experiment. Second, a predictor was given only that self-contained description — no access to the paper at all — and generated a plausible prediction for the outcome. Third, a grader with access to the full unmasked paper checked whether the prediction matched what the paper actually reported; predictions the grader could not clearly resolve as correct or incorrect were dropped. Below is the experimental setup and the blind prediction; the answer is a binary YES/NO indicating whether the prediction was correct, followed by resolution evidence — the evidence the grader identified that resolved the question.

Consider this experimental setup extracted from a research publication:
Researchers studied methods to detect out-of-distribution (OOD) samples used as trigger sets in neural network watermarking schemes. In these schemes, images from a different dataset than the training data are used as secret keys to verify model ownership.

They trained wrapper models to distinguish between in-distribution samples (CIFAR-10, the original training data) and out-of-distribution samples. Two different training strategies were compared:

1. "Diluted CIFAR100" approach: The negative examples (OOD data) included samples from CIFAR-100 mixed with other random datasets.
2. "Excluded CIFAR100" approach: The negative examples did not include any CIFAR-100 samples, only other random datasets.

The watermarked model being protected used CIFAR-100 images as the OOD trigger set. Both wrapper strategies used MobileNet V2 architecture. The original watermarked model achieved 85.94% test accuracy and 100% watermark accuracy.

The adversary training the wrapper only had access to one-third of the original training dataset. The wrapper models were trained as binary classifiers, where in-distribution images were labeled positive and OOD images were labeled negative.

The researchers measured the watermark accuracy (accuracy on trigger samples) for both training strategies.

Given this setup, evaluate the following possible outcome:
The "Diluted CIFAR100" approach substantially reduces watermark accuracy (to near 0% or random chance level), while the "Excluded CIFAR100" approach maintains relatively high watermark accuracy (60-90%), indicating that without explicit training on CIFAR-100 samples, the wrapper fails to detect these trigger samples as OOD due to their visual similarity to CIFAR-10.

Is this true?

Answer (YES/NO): YES